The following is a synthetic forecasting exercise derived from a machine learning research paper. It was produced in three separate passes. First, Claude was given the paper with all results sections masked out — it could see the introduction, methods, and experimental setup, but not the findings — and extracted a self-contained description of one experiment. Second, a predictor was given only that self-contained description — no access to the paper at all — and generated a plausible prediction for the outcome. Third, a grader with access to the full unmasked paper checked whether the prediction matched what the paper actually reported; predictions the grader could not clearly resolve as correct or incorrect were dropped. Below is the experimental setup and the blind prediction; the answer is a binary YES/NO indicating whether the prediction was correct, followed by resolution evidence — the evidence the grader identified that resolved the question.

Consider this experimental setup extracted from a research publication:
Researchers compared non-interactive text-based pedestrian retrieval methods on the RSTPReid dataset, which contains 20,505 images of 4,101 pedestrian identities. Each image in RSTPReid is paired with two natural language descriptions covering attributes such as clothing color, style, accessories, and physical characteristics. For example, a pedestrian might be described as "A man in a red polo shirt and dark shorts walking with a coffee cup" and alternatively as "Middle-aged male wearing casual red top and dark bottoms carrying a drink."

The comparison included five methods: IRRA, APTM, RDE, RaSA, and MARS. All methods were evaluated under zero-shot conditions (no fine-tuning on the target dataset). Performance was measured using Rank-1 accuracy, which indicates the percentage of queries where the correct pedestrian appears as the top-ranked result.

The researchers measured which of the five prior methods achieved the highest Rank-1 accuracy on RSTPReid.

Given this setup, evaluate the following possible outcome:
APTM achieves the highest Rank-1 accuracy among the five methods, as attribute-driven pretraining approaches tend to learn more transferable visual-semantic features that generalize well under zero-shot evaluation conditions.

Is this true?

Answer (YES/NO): NO